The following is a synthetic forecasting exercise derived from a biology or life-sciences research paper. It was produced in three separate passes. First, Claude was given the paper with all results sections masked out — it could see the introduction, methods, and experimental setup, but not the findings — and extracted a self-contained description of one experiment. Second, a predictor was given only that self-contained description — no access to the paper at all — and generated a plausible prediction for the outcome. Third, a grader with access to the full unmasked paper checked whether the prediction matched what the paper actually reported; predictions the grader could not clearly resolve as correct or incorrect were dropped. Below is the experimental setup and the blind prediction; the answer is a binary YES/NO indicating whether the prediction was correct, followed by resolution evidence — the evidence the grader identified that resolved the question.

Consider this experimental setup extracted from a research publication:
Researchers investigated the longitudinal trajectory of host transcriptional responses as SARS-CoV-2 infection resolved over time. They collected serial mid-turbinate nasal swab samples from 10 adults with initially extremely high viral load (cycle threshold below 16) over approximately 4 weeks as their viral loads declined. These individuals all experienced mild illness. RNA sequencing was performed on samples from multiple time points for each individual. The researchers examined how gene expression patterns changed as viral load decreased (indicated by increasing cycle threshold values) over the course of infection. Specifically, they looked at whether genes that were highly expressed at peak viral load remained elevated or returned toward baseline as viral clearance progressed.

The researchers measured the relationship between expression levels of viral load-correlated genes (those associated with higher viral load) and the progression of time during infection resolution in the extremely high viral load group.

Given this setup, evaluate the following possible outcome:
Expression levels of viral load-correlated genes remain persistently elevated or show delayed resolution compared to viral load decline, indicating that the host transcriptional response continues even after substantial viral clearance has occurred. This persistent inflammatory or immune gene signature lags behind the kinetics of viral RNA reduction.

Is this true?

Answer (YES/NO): NO